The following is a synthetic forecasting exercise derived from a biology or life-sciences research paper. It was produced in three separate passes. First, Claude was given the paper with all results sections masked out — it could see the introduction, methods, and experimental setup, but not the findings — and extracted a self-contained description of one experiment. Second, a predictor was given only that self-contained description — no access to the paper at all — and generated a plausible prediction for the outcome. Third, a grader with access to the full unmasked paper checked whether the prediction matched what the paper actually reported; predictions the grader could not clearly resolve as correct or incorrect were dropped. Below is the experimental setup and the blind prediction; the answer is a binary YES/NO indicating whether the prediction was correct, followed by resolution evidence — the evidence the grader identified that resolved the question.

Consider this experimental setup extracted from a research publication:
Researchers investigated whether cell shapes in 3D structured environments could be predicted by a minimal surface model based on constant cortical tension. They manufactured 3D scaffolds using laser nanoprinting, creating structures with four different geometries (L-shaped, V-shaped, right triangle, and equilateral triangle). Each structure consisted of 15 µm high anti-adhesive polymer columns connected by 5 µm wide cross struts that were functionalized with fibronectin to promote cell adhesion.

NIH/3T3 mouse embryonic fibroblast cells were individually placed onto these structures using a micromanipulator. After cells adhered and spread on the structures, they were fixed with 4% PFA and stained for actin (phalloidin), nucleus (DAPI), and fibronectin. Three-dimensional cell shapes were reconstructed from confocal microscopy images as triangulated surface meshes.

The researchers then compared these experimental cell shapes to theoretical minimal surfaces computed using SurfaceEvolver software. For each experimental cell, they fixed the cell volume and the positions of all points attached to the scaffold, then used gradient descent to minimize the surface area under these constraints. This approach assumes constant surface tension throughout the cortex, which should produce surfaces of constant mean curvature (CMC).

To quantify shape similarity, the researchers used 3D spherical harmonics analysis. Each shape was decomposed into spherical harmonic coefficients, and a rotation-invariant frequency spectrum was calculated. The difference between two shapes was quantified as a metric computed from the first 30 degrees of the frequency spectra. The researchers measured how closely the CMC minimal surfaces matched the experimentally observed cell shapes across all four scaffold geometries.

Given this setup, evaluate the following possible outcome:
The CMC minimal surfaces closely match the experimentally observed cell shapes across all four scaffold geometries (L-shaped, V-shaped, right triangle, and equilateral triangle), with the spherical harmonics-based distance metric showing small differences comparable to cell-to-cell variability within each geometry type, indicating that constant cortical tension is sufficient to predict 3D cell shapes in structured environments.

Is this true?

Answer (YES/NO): NO